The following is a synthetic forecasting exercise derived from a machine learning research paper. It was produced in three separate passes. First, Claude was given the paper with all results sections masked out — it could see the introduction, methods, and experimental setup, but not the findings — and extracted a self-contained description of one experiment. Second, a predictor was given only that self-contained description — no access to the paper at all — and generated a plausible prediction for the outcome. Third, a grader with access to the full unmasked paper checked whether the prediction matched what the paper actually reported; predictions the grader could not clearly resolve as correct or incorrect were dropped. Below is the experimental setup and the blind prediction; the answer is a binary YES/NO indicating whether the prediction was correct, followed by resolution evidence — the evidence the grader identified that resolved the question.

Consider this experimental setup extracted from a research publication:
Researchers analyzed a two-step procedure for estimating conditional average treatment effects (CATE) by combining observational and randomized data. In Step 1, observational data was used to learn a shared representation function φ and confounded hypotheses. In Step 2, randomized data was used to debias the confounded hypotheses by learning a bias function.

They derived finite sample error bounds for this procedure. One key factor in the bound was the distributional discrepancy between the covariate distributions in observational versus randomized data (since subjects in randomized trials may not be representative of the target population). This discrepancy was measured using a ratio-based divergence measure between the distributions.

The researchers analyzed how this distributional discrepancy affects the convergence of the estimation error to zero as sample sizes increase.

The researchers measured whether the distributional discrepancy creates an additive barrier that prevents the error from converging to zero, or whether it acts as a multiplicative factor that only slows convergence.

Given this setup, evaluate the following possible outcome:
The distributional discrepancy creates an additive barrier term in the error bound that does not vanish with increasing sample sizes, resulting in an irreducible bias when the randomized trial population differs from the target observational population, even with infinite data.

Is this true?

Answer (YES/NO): NO